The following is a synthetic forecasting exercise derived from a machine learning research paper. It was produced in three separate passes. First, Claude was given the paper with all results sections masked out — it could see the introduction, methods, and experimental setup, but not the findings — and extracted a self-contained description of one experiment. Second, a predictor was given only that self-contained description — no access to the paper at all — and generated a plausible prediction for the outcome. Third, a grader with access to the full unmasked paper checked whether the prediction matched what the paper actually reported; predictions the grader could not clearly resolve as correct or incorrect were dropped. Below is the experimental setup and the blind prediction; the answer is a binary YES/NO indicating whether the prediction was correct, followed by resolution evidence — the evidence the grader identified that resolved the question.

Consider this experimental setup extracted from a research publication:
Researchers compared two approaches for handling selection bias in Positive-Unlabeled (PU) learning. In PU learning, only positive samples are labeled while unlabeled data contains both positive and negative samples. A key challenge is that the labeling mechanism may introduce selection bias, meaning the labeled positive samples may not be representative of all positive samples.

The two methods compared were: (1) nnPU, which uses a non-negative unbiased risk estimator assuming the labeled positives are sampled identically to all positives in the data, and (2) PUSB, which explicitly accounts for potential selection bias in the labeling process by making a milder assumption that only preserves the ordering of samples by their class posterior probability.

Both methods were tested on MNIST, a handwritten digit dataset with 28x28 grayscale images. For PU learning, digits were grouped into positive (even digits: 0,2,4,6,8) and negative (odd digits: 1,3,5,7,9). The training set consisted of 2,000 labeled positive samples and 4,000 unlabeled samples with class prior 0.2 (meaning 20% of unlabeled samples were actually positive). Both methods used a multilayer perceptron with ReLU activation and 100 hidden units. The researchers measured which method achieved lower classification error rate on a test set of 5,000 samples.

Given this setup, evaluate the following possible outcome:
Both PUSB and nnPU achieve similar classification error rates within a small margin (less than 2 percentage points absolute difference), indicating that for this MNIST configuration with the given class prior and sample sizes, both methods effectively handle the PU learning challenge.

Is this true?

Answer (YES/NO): YES